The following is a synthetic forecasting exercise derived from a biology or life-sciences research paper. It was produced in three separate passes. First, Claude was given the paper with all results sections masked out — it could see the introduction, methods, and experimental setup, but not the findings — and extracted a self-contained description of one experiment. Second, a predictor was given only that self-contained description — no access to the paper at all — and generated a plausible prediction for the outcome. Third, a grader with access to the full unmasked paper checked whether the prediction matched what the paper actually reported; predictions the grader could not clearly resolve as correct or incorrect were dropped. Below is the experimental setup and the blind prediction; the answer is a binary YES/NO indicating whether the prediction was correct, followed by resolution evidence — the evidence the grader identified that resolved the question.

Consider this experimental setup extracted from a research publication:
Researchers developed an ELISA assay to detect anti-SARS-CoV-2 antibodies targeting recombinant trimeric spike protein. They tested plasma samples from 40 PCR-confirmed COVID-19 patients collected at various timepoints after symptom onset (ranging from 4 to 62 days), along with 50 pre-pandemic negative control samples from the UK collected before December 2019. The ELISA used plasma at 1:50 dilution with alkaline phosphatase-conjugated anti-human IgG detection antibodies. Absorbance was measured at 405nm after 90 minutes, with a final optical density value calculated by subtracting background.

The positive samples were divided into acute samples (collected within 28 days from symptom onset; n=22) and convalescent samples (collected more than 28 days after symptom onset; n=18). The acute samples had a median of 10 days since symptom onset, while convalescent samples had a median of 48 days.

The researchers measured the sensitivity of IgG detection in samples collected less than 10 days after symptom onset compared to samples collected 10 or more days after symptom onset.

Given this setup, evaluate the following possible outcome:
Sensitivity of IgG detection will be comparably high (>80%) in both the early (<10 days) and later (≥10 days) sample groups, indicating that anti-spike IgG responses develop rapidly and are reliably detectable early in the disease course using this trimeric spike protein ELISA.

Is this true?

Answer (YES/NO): NO